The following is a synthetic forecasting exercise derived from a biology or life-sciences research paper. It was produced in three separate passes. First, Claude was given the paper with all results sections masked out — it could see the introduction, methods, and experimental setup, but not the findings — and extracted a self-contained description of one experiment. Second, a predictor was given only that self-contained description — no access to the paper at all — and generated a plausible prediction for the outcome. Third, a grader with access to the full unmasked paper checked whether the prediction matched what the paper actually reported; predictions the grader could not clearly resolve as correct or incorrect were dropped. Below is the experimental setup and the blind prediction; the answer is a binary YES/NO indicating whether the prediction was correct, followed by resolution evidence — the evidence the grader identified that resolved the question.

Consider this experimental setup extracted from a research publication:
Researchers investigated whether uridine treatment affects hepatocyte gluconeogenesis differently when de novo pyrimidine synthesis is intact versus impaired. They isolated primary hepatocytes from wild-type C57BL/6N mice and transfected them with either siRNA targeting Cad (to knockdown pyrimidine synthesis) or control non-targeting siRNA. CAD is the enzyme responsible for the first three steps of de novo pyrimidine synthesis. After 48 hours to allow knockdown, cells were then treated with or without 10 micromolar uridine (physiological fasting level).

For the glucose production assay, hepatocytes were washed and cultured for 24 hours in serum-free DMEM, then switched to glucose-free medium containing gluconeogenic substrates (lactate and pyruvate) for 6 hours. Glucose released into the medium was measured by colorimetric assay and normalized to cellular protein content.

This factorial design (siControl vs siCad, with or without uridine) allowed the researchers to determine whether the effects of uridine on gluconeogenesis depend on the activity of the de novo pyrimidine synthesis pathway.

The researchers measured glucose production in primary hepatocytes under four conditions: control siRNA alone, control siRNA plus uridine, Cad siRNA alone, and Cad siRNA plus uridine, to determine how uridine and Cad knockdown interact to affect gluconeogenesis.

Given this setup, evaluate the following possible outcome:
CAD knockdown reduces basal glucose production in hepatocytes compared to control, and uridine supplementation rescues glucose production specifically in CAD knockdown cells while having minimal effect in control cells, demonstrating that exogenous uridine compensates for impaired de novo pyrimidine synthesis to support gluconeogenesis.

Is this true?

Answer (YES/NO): NO